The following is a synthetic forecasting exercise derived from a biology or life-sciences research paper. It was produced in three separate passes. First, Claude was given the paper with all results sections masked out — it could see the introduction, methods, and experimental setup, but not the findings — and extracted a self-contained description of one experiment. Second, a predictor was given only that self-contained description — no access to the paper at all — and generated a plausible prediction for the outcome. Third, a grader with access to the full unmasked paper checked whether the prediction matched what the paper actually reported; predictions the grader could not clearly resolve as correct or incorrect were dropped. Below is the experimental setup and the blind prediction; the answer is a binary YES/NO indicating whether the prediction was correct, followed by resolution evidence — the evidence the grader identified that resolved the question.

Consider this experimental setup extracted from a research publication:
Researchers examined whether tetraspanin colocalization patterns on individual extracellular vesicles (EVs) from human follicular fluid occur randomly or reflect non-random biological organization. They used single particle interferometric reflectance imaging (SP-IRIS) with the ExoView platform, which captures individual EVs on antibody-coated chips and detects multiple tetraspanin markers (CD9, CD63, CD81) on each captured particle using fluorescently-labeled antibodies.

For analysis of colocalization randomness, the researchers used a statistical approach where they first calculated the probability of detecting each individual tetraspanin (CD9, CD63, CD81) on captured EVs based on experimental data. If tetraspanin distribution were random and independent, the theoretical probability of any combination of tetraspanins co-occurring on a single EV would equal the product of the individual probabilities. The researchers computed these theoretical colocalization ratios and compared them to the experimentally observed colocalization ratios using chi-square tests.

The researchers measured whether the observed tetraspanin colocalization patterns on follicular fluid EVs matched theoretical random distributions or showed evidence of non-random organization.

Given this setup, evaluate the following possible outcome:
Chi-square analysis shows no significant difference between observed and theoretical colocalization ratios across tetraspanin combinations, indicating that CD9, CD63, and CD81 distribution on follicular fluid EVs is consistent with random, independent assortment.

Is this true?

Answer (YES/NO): NO